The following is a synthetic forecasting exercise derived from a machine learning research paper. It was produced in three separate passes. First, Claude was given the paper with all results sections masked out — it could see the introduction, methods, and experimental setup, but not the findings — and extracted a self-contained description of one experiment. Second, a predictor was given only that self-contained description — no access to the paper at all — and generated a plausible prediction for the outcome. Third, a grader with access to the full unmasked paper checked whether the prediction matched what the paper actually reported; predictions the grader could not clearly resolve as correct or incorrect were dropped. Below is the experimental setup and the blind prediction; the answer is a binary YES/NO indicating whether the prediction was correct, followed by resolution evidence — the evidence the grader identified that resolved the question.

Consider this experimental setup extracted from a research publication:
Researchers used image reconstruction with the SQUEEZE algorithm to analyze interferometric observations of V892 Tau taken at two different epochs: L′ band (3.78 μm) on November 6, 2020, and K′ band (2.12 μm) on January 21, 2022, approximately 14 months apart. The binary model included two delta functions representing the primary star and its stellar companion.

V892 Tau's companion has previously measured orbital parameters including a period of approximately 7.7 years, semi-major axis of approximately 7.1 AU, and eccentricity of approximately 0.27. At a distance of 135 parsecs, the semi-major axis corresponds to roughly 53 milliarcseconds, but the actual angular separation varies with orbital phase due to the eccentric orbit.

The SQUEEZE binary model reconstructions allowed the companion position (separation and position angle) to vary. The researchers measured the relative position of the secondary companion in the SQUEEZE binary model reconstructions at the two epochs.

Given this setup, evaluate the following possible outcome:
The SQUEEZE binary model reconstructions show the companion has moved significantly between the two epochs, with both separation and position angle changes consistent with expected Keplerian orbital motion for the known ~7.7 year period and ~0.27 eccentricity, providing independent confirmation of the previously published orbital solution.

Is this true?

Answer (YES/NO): NO